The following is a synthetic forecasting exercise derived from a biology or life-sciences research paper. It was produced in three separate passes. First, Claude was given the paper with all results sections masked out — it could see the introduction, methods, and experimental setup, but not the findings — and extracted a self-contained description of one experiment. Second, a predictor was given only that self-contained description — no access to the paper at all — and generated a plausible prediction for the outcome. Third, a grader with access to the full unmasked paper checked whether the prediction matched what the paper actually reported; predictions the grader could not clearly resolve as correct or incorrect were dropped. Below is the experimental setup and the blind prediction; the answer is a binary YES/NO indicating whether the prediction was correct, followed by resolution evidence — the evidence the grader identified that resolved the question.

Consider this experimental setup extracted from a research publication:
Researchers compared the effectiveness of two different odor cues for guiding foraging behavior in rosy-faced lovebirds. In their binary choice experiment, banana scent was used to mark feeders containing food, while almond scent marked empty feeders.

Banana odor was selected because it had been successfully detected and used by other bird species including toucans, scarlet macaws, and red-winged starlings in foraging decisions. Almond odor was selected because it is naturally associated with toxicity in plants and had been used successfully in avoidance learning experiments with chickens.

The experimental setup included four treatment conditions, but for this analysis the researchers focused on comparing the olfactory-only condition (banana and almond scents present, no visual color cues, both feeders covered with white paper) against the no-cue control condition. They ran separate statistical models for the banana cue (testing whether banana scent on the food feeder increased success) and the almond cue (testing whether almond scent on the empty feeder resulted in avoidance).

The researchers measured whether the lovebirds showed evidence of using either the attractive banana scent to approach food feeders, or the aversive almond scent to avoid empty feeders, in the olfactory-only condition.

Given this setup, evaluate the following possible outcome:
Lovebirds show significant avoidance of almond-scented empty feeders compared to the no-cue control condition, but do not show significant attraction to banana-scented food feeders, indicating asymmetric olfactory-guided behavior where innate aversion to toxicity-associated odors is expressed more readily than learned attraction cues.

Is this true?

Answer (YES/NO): NO